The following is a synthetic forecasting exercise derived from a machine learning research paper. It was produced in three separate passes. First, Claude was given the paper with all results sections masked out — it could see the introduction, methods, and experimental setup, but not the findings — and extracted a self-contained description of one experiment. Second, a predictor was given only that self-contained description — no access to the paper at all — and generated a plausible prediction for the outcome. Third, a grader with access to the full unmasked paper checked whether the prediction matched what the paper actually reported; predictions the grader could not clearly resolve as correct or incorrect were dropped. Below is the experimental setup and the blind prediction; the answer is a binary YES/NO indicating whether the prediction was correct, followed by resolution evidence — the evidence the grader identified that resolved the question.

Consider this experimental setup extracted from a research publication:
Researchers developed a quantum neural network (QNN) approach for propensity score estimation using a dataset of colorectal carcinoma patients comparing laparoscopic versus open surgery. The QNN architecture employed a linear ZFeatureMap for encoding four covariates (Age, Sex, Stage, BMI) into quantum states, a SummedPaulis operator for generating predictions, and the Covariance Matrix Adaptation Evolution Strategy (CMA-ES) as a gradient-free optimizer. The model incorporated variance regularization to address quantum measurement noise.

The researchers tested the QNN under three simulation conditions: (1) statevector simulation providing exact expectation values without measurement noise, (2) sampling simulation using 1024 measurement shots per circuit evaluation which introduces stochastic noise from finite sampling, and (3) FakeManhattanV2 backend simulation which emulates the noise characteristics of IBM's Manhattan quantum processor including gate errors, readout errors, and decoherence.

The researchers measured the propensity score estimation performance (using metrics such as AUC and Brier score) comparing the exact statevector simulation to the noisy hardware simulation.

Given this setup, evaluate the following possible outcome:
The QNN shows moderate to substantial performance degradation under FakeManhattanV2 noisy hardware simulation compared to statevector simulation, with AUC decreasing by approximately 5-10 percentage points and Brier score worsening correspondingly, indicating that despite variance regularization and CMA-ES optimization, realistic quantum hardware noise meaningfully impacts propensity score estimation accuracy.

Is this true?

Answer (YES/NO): NO